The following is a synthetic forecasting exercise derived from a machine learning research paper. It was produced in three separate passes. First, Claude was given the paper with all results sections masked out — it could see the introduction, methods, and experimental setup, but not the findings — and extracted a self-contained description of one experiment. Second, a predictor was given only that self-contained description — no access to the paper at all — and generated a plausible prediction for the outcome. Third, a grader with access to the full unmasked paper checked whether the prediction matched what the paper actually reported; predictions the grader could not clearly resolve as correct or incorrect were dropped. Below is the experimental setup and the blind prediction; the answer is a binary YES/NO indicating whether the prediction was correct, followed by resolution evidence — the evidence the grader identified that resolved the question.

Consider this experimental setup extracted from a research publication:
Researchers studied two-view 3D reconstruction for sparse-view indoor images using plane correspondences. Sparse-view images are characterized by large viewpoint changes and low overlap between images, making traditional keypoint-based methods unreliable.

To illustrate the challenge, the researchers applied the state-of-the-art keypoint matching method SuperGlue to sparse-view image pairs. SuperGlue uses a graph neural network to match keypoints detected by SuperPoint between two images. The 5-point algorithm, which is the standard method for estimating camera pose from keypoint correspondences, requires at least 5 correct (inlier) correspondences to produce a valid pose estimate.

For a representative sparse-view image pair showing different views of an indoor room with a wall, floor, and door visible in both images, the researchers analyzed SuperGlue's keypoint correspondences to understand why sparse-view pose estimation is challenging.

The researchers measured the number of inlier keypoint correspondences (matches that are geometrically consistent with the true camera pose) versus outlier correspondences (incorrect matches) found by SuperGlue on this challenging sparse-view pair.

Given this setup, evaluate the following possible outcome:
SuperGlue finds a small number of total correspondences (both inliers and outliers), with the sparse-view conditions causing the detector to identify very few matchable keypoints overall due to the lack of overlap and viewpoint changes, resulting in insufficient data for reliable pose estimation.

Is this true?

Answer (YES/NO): NO